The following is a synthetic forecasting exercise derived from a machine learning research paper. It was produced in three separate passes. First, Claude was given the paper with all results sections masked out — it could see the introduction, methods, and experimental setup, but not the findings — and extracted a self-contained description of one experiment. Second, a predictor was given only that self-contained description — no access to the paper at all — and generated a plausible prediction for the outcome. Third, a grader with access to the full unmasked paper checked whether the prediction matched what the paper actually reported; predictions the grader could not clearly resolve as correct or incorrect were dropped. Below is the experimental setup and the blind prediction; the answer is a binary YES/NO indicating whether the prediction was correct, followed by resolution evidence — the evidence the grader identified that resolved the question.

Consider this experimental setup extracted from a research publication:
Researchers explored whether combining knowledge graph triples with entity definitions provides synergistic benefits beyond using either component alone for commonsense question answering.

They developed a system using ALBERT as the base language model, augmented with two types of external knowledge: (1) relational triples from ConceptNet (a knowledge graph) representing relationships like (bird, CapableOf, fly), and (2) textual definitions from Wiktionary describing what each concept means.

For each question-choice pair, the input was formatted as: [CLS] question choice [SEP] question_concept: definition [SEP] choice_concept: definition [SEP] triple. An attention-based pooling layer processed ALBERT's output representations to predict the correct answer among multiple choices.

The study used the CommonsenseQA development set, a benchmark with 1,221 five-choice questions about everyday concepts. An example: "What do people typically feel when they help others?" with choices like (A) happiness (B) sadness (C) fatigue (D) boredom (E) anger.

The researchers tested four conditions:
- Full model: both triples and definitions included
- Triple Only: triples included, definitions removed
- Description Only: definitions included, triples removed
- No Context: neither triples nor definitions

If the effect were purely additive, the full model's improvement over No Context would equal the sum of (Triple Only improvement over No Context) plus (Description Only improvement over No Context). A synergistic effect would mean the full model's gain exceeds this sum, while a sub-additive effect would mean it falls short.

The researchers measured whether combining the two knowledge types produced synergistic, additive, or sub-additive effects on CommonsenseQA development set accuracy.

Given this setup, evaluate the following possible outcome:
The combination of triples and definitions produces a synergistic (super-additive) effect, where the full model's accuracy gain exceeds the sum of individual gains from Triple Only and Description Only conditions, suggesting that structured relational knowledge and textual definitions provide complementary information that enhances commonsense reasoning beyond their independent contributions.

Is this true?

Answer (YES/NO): YES